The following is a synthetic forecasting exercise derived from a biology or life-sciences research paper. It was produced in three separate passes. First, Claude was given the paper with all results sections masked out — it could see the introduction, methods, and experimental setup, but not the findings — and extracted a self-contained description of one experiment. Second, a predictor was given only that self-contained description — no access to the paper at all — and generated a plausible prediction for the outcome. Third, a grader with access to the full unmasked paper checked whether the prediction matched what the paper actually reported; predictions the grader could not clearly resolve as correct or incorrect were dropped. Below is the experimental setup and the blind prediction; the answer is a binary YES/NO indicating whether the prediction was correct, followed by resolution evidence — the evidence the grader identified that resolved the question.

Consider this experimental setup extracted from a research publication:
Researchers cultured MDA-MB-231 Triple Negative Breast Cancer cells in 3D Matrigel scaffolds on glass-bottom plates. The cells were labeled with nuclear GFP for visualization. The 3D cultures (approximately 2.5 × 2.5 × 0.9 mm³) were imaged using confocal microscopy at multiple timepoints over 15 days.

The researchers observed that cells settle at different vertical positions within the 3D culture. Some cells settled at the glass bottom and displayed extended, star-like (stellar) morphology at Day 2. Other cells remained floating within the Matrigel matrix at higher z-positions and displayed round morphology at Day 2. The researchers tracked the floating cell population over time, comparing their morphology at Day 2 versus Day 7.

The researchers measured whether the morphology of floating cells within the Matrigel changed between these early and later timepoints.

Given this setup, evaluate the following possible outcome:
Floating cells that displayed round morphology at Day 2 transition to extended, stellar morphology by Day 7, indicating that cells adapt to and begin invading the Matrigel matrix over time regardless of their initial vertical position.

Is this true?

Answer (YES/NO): NO